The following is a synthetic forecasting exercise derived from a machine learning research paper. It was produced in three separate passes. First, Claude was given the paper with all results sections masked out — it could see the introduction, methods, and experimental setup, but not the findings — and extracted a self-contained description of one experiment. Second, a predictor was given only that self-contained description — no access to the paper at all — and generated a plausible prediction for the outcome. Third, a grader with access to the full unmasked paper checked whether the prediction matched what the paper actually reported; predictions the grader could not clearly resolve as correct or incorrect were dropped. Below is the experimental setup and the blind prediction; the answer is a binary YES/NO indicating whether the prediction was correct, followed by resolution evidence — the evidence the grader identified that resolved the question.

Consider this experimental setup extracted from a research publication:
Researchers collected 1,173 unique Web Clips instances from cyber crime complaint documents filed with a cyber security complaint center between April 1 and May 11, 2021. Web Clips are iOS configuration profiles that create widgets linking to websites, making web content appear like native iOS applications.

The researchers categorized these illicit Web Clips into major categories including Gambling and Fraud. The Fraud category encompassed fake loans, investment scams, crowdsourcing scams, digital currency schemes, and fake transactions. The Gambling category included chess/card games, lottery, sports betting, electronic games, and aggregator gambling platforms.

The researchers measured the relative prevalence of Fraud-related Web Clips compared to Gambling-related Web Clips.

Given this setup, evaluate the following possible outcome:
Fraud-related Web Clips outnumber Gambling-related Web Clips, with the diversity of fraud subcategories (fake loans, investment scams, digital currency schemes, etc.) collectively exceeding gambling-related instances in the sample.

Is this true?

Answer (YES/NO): YES